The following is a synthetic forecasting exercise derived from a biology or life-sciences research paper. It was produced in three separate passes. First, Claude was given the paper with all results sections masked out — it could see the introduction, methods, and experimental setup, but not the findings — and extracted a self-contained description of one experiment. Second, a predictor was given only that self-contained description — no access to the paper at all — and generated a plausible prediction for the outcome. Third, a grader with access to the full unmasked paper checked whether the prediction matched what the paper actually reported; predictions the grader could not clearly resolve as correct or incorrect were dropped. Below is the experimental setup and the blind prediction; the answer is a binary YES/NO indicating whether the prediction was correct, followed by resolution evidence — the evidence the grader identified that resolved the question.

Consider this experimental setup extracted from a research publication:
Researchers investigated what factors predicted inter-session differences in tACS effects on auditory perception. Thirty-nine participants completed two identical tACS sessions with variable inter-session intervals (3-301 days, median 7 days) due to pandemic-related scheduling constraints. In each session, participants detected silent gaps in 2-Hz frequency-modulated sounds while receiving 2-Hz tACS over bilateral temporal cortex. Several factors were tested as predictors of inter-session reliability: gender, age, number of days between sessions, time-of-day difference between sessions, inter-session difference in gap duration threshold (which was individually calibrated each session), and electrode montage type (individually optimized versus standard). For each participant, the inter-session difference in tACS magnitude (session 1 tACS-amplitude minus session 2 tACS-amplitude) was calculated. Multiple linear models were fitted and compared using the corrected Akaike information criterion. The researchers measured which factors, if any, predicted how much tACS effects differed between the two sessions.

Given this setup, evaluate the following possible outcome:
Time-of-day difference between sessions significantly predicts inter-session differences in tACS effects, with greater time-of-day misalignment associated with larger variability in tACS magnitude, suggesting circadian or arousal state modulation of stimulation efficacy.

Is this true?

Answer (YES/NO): NO